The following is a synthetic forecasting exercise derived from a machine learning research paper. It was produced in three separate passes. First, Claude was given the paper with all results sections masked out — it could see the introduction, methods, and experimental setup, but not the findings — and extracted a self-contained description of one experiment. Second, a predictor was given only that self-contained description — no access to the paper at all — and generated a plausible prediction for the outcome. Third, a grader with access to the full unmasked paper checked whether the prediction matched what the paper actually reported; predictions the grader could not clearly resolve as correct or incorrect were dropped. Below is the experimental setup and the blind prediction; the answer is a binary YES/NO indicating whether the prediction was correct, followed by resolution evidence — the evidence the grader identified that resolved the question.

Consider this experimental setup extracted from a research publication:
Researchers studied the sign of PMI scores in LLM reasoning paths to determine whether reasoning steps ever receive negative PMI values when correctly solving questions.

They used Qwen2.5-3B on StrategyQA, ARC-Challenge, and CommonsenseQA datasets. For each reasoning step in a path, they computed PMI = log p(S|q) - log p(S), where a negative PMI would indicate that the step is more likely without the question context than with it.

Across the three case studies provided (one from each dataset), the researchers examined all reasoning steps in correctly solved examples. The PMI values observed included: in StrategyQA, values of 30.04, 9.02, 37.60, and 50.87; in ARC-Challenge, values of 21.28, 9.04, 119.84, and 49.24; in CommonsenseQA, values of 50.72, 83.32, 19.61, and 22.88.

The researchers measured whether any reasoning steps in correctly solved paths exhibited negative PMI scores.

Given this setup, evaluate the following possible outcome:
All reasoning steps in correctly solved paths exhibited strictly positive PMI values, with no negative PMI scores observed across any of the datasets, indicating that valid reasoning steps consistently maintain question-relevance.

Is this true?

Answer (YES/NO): YES